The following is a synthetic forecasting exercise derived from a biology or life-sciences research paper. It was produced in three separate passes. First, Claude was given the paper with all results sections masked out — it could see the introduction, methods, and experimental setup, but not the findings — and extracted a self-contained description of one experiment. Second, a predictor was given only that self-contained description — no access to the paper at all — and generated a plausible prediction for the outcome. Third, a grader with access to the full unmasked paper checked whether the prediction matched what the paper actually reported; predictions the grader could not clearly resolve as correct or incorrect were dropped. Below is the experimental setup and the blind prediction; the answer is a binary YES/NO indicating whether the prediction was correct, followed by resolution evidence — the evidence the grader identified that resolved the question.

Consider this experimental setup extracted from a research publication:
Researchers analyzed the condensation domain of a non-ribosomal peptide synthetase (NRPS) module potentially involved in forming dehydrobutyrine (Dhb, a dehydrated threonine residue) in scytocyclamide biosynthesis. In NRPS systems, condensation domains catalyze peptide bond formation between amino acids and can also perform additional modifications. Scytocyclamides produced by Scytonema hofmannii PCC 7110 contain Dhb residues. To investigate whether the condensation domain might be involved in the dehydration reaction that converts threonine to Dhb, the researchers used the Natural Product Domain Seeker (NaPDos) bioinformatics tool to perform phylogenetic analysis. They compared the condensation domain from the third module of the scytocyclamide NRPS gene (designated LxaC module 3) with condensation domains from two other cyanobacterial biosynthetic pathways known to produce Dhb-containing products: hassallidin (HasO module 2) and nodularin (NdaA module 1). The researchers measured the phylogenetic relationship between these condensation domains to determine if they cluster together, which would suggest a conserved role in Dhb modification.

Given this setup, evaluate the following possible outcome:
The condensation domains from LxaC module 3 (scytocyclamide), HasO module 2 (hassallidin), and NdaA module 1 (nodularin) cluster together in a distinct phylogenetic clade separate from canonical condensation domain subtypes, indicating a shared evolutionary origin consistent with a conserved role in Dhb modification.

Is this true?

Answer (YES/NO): YES